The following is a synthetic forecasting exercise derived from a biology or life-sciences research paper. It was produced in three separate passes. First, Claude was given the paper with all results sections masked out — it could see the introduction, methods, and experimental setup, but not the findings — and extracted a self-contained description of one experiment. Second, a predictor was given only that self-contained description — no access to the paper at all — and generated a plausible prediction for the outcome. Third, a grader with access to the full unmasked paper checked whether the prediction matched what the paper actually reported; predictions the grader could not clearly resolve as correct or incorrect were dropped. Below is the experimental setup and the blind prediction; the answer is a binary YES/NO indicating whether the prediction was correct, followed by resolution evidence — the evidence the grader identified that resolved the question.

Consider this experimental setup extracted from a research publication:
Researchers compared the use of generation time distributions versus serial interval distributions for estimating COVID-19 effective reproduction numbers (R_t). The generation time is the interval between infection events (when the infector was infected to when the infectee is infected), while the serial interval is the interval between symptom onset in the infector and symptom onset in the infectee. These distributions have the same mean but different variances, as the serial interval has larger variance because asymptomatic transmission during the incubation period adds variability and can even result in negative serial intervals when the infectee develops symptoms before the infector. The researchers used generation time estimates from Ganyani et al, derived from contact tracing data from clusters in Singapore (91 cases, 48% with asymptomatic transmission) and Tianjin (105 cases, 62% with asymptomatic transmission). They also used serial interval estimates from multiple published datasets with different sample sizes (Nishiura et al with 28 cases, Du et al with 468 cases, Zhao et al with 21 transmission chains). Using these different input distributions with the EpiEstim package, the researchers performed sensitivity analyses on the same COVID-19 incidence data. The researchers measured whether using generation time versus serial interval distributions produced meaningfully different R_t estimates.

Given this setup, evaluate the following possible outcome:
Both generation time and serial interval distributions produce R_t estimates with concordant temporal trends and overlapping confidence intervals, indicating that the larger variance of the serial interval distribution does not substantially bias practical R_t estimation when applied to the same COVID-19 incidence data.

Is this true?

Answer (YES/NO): NO